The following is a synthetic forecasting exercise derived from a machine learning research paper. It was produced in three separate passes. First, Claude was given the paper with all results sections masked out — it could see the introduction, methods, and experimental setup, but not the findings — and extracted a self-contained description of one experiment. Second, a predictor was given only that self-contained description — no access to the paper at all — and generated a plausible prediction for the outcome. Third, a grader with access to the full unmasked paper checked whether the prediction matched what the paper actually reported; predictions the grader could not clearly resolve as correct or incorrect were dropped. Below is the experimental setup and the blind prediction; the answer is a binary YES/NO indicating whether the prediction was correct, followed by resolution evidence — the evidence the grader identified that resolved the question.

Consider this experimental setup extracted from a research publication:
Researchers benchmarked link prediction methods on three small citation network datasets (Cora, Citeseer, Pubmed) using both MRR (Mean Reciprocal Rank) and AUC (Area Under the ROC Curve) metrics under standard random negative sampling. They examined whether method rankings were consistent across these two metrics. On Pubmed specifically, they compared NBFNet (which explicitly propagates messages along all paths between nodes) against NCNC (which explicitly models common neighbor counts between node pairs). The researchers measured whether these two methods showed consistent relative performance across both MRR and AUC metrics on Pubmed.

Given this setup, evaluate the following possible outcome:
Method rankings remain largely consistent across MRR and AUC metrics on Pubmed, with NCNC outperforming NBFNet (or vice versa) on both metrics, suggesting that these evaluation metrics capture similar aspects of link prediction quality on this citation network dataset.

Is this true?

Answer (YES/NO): NO